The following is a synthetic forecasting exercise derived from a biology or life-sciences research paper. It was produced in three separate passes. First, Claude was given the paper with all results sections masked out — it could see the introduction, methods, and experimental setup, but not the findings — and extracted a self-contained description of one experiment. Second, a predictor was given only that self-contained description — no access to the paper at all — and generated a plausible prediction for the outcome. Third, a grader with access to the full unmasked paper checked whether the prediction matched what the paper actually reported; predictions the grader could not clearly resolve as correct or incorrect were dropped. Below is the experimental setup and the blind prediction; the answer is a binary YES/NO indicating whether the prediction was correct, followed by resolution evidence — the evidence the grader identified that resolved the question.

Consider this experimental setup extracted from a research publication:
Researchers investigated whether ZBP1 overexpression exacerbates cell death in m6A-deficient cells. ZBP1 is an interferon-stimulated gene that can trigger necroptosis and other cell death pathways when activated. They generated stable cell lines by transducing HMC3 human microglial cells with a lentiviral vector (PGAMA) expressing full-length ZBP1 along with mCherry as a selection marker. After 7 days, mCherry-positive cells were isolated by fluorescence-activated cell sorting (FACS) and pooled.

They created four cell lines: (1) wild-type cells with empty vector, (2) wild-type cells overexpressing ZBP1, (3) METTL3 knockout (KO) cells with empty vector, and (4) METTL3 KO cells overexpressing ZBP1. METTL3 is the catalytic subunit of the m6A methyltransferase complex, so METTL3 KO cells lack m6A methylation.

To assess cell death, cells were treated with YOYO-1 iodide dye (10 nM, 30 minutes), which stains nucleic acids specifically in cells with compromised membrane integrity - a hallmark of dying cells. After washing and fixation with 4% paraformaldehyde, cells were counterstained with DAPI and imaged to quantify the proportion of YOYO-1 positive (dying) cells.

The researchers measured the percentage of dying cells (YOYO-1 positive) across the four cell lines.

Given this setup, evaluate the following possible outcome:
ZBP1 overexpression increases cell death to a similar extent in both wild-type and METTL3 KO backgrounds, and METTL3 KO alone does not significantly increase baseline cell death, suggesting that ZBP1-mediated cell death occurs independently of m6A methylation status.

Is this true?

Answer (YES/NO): NO